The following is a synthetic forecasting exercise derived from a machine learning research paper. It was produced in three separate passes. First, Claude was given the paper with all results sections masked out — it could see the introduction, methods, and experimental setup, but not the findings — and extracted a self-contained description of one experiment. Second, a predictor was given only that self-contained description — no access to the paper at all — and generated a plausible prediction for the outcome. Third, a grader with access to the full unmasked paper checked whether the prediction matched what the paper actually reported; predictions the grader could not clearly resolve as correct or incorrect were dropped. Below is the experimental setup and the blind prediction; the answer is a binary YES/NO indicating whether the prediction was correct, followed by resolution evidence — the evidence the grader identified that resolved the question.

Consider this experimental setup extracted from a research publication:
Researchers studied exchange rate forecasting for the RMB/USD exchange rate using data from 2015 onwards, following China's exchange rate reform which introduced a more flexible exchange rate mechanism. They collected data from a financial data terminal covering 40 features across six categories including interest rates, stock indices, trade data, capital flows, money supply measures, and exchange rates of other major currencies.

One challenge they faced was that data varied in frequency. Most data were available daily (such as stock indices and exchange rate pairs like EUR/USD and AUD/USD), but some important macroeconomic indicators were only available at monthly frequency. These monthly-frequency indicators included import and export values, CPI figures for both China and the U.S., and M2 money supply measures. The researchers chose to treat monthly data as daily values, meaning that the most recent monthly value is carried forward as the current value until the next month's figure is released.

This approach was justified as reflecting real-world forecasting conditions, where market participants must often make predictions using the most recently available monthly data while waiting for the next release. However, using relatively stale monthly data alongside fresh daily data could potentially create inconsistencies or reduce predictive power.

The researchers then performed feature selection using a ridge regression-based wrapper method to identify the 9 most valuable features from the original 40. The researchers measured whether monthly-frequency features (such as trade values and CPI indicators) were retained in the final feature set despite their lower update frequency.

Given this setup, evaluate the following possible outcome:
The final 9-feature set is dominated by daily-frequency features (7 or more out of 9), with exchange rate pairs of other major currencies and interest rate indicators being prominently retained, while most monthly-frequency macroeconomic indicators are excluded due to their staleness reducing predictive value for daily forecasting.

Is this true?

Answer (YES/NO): NO